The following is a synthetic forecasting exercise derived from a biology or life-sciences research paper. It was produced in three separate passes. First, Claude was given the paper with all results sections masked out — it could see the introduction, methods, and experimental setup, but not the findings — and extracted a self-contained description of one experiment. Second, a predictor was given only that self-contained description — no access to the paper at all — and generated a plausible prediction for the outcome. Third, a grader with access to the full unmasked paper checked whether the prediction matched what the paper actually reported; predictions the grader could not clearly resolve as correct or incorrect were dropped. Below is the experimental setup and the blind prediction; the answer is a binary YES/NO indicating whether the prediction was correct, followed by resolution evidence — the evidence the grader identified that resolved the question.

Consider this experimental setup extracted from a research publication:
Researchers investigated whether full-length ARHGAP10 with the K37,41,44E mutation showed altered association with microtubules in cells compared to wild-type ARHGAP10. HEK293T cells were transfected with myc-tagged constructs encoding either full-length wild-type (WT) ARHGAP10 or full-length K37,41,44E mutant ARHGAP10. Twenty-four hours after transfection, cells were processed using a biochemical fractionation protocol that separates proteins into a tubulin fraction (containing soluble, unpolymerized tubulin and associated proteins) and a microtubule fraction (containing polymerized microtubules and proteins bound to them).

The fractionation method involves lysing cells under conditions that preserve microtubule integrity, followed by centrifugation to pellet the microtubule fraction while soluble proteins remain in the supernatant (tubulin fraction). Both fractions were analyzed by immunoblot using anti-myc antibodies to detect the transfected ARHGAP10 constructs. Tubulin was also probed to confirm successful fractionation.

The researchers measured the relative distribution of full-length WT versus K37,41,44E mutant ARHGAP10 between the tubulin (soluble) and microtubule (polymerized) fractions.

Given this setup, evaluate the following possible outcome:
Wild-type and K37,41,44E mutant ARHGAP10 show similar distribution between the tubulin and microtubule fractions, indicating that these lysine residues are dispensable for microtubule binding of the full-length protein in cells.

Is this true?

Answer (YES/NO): NO